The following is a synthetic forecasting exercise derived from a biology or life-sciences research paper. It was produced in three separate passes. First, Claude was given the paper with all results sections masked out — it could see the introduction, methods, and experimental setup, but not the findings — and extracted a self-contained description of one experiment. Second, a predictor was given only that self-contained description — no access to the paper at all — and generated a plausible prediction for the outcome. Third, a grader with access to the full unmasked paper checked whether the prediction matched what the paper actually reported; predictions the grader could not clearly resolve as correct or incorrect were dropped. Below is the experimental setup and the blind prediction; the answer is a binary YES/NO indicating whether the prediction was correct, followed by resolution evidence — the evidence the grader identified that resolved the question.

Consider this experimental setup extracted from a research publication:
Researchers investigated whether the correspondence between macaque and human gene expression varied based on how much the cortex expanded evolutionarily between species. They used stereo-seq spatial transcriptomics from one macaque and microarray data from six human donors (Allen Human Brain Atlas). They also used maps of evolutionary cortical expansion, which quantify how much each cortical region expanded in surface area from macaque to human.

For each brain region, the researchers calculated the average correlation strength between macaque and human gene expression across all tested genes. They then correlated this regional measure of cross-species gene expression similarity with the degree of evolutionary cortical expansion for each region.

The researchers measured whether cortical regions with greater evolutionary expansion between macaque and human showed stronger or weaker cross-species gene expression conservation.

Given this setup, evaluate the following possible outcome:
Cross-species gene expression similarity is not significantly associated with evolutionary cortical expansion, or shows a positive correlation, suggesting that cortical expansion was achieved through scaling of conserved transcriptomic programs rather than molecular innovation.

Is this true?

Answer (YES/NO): NO